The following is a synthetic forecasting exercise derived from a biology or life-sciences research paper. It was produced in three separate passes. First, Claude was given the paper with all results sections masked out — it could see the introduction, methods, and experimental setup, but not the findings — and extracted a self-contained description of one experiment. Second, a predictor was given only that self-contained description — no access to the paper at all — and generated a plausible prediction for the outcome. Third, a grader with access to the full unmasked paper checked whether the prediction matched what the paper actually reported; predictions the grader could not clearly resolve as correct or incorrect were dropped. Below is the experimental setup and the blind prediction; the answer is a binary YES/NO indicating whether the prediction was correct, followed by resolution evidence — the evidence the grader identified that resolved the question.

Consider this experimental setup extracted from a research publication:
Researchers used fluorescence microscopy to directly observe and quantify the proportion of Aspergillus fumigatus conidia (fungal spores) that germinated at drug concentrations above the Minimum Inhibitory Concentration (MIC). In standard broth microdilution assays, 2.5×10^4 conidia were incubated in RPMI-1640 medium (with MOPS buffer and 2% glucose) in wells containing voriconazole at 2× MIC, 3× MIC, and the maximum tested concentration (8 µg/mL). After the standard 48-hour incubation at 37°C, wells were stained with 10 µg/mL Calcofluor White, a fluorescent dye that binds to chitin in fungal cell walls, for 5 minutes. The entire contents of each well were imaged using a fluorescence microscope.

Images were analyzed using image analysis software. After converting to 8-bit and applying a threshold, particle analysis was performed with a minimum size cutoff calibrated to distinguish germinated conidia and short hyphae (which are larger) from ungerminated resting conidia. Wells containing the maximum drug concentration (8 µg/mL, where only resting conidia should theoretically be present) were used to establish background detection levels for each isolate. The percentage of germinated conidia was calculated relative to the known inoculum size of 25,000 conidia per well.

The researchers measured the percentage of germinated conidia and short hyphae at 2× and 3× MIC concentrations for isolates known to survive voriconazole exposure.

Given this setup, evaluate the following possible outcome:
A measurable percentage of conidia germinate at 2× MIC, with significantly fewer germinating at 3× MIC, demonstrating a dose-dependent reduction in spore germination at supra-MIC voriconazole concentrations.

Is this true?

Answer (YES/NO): YES